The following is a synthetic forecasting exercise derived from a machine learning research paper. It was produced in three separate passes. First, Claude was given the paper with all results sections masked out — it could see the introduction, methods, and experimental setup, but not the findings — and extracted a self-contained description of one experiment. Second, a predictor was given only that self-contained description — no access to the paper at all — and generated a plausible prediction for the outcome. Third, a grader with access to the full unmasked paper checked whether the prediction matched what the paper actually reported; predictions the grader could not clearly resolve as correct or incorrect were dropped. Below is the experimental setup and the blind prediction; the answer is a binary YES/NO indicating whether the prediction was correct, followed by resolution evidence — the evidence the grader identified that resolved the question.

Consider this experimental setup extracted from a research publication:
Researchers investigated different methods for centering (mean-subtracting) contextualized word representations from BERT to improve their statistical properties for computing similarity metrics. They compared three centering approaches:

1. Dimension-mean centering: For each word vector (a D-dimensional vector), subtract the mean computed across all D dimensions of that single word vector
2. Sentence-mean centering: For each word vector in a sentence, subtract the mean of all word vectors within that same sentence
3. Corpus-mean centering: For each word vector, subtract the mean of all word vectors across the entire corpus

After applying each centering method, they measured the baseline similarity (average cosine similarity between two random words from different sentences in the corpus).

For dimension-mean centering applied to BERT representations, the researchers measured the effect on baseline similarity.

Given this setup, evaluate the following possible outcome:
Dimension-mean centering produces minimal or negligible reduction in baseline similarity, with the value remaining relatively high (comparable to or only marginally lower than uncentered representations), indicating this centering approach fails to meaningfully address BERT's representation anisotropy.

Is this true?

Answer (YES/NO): YES